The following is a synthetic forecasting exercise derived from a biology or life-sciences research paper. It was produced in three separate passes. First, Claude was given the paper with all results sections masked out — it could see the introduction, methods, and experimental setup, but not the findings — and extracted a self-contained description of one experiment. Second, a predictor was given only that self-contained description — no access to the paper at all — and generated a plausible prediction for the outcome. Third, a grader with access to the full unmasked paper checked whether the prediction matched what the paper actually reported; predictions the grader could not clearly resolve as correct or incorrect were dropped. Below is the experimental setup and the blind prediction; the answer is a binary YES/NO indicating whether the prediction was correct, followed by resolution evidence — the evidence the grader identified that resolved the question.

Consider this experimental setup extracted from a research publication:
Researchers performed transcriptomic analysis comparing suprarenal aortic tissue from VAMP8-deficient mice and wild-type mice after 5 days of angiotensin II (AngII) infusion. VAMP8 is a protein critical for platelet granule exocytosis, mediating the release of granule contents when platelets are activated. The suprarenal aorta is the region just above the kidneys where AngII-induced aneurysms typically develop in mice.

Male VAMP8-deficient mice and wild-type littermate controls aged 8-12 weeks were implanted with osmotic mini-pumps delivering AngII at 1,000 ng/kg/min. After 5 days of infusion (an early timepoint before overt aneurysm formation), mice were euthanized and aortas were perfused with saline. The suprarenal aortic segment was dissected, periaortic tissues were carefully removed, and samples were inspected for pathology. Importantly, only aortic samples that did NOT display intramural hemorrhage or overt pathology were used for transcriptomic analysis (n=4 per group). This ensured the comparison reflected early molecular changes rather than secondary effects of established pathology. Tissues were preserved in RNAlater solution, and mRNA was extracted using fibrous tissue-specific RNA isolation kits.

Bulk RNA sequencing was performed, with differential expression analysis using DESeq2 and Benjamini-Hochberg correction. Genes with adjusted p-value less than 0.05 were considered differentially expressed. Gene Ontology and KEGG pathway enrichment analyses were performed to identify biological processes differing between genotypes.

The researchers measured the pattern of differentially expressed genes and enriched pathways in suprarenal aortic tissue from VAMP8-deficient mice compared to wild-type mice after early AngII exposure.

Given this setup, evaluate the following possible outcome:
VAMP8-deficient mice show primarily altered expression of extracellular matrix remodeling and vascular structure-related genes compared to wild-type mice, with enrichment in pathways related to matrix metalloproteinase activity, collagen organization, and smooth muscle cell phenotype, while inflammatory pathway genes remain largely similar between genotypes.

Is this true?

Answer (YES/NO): NO